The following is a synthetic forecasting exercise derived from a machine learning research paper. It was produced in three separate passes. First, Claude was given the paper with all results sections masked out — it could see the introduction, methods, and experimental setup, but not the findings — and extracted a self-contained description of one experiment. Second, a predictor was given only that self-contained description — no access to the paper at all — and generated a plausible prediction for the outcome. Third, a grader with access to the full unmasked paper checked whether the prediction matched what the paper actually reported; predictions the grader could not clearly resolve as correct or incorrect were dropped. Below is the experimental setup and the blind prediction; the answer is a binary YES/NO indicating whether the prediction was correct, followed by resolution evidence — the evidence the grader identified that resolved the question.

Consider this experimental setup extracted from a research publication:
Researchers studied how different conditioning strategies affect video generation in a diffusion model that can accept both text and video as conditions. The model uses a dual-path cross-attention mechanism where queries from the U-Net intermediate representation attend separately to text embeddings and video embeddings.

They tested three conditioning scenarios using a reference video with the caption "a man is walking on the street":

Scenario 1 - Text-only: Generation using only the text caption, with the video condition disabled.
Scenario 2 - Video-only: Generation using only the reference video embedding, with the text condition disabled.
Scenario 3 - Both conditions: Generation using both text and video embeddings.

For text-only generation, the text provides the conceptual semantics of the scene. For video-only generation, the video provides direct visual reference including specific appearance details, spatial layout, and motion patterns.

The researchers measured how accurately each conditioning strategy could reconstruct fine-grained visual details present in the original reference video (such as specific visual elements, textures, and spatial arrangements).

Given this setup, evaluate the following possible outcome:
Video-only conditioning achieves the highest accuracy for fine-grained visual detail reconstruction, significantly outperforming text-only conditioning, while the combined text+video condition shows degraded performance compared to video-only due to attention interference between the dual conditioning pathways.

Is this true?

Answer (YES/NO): NO